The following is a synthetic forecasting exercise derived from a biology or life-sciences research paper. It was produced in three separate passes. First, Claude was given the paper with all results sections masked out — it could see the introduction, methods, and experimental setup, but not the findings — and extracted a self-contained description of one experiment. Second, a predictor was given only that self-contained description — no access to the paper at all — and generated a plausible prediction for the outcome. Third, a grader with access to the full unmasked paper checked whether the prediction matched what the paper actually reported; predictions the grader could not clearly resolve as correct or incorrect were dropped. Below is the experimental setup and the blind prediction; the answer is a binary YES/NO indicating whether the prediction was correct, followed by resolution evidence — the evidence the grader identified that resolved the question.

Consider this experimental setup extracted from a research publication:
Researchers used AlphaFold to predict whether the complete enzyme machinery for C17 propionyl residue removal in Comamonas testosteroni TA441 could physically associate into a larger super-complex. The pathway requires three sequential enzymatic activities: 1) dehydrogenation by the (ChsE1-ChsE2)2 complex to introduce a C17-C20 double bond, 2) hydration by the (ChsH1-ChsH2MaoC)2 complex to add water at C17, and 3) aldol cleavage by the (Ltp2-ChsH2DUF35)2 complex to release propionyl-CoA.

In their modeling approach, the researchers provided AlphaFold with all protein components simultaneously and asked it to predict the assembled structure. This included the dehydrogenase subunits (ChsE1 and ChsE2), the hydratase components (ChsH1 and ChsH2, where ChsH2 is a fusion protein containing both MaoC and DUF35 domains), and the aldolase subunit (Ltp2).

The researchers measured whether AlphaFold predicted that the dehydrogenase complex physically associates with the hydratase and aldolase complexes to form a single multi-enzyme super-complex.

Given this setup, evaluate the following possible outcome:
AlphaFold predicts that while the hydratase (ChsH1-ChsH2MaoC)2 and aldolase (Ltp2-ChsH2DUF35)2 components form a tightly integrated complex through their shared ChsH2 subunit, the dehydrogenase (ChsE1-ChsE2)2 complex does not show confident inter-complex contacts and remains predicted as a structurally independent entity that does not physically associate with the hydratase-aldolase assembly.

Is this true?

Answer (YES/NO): NO